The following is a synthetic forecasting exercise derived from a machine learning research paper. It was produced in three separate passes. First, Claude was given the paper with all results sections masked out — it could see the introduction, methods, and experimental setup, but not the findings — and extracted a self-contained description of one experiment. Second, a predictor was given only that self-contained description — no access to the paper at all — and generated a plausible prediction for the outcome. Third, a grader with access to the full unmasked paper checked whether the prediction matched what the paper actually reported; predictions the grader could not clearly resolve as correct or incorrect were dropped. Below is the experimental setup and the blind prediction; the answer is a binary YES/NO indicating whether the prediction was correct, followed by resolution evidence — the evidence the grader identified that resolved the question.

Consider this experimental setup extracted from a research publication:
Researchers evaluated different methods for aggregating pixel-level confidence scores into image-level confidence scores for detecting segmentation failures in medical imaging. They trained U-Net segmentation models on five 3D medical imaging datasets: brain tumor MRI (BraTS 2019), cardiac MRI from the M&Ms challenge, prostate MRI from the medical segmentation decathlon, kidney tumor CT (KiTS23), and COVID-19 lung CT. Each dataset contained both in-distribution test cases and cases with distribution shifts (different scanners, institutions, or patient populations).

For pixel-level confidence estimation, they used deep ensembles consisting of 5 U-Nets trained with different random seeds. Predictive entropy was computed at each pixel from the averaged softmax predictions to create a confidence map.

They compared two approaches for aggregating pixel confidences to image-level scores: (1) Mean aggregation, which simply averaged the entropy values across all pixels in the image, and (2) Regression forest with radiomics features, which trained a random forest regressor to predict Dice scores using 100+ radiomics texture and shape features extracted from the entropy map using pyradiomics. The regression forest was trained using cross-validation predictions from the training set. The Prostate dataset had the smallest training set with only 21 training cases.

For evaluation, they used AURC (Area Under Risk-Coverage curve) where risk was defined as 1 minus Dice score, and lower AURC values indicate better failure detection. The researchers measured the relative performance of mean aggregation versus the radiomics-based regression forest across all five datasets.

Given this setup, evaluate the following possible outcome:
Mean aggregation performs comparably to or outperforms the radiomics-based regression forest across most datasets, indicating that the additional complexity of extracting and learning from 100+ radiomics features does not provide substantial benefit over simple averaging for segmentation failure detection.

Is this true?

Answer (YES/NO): NO